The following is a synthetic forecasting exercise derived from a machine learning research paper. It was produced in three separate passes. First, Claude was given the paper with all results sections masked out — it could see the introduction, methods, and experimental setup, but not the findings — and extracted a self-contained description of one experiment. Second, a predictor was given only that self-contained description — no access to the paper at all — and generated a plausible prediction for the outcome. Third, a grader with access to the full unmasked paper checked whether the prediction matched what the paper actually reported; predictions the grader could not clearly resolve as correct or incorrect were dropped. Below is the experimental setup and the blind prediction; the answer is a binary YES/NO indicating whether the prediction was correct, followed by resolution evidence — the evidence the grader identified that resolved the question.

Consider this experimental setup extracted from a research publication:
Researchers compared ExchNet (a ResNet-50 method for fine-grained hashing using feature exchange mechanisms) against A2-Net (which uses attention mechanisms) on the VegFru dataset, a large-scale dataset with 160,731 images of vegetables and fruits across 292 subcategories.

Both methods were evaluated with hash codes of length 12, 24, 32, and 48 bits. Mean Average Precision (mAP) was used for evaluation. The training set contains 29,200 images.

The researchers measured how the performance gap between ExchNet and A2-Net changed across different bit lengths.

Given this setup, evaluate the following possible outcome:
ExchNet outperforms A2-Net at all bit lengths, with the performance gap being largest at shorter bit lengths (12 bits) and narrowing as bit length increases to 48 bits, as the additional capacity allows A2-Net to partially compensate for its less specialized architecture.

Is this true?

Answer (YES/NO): NO